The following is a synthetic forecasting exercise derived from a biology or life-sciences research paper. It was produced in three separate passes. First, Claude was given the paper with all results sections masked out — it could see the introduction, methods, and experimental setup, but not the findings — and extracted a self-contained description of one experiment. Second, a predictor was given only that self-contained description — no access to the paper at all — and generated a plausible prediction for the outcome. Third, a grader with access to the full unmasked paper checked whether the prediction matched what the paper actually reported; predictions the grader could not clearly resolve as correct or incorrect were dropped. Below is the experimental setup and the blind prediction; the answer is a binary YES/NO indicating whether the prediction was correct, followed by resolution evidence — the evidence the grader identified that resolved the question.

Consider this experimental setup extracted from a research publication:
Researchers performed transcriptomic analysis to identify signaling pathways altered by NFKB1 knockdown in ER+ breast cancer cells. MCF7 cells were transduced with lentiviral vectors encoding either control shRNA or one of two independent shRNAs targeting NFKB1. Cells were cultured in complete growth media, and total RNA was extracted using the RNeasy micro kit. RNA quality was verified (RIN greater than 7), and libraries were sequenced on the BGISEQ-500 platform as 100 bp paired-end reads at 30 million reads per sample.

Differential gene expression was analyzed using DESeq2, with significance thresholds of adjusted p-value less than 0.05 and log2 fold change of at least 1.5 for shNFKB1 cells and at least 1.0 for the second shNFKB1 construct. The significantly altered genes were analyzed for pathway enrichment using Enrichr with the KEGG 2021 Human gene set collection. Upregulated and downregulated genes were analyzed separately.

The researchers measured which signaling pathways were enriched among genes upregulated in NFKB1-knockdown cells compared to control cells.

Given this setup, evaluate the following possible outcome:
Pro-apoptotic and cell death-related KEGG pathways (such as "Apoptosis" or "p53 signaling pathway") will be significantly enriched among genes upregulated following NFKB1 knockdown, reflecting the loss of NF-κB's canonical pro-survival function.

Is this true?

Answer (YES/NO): NO